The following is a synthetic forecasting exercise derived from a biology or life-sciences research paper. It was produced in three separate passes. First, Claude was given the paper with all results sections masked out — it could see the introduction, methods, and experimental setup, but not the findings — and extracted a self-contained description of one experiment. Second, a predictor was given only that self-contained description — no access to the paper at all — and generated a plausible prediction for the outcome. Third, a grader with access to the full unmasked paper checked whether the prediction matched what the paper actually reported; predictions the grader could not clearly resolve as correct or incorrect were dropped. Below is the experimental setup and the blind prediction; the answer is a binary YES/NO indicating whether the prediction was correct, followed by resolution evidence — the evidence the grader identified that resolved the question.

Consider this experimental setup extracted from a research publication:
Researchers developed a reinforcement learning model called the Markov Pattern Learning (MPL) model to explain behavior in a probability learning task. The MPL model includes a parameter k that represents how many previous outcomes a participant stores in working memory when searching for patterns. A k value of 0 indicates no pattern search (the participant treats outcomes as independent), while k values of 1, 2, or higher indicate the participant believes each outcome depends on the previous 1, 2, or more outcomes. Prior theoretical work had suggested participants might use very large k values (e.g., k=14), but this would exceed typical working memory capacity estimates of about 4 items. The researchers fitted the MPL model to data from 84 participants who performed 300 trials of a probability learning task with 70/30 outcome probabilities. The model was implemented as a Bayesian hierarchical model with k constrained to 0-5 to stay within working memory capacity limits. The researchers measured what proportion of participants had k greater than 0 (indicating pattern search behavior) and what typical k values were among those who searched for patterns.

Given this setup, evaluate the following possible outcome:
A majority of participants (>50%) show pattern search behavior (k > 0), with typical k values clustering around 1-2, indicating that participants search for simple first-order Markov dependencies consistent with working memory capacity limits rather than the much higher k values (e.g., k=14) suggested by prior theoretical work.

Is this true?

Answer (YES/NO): YES